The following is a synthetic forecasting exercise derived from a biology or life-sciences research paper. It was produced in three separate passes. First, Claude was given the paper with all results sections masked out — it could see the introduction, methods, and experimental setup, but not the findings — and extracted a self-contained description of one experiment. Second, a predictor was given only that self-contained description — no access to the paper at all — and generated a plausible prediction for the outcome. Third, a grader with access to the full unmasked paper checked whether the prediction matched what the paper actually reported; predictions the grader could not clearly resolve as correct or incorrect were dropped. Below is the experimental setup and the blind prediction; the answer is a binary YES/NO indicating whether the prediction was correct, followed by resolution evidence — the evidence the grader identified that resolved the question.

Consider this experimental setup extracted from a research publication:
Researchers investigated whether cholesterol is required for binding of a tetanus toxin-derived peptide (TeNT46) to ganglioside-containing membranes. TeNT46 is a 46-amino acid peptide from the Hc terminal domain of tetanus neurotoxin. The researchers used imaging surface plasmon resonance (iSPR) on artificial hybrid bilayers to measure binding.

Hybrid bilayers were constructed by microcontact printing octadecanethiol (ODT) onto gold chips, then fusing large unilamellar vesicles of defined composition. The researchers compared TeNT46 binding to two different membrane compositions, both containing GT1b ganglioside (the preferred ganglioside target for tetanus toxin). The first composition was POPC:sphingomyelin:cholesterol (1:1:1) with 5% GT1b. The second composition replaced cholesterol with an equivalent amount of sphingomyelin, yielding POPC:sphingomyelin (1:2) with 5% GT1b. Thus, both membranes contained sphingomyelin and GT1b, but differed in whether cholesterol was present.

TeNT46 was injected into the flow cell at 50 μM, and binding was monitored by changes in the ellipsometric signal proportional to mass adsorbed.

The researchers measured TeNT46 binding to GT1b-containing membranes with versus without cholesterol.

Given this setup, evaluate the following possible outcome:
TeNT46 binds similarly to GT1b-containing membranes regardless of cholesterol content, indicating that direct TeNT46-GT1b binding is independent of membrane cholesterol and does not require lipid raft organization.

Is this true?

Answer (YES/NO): NO